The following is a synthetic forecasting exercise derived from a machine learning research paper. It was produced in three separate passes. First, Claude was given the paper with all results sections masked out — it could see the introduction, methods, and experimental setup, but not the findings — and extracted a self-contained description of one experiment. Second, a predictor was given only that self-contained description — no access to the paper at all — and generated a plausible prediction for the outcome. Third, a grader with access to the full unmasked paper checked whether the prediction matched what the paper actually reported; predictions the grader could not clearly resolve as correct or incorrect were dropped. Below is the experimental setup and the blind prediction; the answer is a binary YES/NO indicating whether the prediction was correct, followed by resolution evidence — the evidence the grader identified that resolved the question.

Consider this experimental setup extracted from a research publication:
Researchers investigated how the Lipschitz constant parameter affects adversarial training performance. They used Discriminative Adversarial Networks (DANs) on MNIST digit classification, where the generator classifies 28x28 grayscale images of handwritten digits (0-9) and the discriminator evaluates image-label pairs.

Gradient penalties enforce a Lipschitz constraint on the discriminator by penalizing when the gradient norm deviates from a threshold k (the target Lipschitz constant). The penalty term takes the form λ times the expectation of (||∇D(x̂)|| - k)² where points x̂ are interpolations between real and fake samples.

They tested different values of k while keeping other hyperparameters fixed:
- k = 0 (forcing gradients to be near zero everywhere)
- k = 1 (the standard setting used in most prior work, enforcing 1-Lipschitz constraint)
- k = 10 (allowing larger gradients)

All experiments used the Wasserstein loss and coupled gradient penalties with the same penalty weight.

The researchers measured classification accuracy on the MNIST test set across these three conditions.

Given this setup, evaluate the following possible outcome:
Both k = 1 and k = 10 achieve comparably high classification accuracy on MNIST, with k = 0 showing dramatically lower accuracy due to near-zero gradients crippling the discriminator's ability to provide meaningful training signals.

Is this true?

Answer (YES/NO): NO